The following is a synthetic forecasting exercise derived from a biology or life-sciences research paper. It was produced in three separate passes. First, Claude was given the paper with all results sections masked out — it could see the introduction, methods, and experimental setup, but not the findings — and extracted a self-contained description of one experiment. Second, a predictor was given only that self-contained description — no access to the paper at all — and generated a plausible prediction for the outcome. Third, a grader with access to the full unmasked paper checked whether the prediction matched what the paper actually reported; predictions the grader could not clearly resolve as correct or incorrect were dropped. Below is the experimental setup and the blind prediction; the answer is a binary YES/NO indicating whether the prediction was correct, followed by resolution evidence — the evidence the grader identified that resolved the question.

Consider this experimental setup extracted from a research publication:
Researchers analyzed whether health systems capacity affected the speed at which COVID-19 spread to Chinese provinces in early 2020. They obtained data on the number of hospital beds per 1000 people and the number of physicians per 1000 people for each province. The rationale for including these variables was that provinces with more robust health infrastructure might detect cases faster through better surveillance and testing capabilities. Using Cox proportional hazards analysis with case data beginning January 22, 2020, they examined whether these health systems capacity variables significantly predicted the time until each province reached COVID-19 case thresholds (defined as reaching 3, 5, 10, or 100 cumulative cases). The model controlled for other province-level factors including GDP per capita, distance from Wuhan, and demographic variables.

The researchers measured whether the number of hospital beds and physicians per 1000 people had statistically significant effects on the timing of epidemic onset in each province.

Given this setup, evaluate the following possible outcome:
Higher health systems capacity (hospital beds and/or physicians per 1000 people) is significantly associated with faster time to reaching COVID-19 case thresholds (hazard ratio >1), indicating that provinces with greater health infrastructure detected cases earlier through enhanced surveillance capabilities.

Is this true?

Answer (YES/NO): NO